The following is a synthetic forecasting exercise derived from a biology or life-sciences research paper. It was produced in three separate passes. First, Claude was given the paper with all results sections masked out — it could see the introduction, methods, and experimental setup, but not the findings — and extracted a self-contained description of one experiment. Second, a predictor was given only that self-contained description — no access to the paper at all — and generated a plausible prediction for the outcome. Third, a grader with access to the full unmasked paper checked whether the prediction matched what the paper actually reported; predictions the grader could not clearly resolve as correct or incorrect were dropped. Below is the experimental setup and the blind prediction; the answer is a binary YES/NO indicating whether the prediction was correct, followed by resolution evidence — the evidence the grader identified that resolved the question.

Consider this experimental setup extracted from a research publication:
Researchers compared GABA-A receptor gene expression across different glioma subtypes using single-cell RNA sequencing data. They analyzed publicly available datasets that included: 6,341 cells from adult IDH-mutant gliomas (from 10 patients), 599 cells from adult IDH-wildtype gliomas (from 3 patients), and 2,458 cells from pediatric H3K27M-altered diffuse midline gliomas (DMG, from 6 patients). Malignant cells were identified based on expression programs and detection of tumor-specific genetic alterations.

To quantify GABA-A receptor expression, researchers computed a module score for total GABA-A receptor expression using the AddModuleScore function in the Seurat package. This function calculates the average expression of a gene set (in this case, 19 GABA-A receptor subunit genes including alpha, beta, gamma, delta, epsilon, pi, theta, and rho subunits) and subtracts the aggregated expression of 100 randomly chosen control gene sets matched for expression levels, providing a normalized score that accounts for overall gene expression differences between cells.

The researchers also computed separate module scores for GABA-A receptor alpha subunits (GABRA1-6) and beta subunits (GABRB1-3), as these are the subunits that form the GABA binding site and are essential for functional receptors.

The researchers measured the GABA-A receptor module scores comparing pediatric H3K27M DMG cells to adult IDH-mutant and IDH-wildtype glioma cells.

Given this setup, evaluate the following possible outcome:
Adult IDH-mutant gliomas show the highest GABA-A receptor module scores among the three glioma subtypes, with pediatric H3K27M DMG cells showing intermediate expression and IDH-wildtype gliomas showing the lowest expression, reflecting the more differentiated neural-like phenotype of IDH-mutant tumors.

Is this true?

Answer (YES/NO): NO